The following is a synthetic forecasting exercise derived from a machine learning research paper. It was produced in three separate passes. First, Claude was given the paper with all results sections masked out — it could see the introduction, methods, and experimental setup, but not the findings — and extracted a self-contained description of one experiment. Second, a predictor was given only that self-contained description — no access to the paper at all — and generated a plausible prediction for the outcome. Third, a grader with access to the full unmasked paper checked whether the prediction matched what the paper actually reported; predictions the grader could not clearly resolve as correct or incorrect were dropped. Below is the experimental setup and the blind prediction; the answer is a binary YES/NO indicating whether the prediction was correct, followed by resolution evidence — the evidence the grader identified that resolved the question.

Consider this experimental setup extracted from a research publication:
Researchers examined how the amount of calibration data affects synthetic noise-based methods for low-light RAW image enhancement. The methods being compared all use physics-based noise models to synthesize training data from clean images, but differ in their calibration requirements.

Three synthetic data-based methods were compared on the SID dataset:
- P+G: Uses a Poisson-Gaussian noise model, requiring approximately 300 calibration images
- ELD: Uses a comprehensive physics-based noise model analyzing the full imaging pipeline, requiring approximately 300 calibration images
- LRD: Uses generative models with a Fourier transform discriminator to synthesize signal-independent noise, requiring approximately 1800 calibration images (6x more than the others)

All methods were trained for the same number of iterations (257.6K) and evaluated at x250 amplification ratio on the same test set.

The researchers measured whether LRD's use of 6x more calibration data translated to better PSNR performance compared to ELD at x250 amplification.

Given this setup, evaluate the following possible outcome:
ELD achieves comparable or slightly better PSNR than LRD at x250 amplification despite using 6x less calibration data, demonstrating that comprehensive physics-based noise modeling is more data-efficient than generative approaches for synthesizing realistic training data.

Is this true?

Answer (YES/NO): NO